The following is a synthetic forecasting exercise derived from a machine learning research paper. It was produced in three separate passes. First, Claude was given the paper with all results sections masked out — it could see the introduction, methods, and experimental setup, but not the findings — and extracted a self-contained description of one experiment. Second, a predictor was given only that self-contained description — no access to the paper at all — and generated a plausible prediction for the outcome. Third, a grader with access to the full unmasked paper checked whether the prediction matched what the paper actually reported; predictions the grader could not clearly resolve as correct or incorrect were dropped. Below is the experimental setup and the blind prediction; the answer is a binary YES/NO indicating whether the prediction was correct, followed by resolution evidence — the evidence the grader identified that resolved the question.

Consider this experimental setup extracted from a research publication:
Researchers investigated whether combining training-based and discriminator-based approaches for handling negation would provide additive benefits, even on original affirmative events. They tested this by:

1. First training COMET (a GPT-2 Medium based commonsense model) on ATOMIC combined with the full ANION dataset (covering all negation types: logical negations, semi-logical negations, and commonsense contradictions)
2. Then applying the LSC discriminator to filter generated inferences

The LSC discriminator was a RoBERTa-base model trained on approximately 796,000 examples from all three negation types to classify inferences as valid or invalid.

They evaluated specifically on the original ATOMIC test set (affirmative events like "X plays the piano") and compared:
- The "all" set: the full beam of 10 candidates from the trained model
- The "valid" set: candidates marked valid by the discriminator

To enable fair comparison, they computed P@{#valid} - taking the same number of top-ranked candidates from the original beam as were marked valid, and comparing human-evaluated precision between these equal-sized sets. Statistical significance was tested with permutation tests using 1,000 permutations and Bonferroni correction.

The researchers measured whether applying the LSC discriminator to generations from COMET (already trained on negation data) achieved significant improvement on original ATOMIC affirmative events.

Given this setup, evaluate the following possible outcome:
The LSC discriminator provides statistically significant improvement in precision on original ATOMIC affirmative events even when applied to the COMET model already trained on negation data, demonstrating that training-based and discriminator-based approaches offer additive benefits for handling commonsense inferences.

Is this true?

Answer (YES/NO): YES